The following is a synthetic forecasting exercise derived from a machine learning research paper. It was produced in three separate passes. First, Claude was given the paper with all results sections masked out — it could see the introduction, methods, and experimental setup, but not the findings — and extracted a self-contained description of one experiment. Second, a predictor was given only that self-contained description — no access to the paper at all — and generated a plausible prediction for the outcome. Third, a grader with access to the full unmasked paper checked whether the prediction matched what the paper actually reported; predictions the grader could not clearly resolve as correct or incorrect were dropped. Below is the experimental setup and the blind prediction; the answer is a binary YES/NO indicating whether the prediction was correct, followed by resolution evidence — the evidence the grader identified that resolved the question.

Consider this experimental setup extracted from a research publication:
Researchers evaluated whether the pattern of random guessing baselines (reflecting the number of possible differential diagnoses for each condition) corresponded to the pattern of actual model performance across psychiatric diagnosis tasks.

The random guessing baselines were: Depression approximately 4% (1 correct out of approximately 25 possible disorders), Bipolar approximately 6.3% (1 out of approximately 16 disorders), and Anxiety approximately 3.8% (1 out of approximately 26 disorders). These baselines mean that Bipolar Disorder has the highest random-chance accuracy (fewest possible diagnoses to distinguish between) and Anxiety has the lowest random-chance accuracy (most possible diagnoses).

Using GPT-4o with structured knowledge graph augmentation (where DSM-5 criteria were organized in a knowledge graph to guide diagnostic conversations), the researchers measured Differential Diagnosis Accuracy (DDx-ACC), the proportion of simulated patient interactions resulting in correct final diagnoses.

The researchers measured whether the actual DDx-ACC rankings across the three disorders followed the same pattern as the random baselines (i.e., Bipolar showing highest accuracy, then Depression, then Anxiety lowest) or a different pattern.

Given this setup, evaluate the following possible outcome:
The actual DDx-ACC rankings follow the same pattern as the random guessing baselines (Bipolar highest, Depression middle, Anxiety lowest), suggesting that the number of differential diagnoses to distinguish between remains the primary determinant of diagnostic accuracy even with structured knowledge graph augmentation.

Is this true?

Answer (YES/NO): NO